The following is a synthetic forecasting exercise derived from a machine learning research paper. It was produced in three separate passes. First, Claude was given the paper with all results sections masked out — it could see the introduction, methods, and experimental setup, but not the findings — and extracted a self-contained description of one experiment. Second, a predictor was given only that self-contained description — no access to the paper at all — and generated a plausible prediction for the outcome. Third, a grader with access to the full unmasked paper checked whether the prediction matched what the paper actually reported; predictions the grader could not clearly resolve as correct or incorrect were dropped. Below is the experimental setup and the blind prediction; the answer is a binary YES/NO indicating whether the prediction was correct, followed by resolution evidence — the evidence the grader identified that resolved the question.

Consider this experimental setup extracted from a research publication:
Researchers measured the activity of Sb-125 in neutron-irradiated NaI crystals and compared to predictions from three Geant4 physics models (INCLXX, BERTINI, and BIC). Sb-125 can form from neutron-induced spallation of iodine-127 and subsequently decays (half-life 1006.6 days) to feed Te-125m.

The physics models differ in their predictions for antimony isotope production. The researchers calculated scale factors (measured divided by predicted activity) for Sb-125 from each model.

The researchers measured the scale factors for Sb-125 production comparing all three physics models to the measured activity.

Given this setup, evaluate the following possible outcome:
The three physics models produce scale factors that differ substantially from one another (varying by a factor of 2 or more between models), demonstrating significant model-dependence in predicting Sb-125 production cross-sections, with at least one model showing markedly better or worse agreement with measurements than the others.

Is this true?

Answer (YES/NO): YES